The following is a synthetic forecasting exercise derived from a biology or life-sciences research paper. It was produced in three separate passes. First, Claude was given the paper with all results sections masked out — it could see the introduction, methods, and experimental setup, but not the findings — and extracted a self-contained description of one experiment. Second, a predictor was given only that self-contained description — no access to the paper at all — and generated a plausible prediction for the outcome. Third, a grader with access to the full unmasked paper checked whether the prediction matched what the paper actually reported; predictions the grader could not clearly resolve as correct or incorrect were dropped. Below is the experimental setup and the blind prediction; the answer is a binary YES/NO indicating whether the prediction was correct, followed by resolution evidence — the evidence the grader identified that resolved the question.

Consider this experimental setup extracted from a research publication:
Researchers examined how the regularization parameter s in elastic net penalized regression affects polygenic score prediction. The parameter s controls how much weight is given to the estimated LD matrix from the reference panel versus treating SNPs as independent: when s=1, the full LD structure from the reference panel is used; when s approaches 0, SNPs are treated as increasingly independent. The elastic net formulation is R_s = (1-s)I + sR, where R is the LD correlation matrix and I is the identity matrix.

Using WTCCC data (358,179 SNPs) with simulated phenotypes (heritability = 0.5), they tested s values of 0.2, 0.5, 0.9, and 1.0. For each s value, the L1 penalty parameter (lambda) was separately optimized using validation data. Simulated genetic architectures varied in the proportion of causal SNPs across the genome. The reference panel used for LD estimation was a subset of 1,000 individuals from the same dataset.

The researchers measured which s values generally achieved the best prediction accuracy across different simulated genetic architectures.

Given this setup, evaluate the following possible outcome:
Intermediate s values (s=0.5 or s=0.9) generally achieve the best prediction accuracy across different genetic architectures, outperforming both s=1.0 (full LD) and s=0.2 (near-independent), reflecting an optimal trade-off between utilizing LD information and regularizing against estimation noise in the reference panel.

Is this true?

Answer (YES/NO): NO